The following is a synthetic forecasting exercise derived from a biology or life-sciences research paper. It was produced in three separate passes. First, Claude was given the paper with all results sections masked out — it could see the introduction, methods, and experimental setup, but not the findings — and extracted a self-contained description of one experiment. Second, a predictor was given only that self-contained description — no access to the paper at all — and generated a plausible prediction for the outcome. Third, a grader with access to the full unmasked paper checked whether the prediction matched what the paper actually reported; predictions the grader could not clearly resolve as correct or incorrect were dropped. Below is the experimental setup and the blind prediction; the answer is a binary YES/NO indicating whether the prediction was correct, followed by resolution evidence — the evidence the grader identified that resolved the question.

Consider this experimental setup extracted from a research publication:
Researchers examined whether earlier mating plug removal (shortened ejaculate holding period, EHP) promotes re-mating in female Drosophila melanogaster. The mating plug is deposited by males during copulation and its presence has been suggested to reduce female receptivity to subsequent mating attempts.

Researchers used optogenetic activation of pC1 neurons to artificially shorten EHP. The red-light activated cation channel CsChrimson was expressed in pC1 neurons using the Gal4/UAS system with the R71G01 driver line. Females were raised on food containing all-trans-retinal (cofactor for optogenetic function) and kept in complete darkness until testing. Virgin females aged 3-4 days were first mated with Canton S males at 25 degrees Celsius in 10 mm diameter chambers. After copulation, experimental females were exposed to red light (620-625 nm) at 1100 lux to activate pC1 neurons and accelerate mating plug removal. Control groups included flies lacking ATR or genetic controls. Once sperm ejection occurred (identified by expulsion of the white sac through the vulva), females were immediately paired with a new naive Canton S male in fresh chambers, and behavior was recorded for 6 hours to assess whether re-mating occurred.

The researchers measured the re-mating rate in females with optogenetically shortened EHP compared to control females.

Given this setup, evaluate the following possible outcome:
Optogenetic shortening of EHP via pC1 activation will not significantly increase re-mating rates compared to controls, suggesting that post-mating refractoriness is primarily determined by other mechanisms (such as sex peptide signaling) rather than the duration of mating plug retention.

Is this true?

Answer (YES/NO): NO